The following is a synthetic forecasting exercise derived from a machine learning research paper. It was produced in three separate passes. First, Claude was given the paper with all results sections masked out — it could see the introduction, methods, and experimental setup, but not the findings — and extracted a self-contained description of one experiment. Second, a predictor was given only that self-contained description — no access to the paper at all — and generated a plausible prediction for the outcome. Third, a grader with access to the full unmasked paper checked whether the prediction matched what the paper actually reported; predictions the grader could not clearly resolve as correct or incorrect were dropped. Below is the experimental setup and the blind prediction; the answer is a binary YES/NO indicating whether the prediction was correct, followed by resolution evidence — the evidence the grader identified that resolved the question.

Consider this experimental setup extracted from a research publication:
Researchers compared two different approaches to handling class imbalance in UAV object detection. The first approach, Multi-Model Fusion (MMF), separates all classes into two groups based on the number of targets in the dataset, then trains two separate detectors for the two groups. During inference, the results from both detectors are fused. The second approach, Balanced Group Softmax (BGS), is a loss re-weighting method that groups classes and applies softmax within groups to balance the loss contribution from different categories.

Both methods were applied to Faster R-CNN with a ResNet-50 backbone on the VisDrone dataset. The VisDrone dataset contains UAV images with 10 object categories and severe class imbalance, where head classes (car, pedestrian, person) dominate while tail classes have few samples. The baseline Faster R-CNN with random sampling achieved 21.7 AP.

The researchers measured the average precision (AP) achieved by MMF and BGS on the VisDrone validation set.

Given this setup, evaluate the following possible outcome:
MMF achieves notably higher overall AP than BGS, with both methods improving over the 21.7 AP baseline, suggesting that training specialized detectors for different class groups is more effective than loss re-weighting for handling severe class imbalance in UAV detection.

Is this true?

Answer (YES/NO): NO